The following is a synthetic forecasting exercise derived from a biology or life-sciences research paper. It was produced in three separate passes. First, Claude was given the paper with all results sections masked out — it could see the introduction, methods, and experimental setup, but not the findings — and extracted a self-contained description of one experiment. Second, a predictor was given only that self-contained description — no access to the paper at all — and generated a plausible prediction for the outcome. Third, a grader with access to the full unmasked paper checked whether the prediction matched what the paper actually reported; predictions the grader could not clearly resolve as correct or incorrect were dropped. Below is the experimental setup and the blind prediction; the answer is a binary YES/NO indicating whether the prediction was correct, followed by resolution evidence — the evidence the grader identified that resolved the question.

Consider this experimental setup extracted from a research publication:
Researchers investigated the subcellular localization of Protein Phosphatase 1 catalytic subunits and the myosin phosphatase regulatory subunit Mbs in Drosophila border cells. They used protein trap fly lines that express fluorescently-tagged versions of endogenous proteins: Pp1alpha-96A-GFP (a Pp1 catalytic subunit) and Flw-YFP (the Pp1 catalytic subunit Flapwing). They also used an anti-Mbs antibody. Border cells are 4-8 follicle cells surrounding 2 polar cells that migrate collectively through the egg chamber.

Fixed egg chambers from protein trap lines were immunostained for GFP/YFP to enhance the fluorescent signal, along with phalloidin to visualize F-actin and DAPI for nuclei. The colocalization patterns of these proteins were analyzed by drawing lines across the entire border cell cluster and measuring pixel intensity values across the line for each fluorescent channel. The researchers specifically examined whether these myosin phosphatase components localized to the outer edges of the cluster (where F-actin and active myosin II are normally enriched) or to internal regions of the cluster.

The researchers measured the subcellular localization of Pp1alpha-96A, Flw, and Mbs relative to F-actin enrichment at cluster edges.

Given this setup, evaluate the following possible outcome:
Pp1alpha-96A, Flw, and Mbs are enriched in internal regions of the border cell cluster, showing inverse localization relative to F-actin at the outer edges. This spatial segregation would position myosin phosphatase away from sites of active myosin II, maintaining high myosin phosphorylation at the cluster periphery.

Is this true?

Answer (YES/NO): NO